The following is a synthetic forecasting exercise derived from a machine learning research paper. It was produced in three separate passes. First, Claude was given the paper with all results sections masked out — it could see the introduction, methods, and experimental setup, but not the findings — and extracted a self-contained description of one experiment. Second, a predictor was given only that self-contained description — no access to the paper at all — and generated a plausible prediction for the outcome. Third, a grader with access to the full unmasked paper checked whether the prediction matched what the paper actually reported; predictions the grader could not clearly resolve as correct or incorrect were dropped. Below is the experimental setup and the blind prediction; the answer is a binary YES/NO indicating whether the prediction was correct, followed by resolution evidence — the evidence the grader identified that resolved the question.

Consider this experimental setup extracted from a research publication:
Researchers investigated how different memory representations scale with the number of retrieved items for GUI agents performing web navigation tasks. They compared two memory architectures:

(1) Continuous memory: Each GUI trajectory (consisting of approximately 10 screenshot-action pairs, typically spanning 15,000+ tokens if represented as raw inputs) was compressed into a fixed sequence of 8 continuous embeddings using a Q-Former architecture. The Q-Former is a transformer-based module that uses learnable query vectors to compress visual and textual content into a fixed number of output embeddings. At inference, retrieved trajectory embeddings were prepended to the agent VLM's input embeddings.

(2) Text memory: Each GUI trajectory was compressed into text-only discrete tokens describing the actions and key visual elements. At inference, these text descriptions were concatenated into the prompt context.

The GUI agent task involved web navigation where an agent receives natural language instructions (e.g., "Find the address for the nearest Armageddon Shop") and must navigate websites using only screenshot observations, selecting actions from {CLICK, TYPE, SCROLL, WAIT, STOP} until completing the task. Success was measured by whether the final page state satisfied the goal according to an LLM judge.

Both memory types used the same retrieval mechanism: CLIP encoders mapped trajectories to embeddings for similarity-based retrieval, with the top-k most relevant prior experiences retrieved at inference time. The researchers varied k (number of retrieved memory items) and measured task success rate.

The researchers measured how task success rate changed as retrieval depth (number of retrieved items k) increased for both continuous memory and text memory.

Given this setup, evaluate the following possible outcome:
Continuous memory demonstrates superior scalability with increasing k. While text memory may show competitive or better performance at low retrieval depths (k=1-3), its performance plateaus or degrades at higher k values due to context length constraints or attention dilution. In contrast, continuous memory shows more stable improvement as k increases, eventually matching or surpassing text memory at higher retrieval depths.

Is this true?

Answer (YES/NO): YES